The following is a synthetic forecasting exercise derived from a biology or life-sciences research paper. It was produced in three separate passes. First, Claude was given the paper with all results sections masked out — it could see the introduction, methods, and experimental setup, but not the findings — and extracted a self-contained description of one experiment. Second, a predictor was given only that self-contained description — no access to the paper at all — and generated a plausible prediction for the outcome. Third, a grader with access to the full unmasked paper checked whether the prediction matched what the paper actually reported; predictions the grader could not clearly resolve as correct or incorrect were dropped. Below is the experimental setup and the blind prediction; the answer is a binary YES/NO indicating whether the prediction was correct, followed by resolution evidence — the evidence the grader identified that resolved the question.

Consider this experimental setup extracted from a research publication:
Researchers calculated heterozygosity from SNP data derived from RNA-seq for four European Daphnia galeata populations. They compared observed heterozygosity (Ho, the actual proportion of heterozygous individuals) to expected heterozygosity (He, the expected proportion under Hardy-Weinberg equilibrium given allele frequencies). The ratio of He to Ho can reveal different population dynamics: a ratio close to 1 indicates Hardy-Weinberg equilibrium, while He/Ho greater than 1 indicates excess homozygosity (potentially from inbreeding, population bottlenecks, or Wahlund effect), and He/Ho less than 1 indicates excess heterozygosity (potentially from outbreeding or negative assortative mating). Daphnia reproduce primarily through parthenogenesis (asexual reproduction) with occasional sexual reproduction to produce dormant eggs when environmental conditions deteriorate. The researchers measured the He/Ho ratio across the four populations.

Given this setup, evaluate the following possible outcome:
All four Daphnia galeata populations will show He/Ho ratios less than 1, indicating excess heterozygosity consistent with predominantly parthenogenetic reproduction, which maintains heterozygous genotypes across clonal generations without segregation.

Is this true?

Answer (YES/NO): NO